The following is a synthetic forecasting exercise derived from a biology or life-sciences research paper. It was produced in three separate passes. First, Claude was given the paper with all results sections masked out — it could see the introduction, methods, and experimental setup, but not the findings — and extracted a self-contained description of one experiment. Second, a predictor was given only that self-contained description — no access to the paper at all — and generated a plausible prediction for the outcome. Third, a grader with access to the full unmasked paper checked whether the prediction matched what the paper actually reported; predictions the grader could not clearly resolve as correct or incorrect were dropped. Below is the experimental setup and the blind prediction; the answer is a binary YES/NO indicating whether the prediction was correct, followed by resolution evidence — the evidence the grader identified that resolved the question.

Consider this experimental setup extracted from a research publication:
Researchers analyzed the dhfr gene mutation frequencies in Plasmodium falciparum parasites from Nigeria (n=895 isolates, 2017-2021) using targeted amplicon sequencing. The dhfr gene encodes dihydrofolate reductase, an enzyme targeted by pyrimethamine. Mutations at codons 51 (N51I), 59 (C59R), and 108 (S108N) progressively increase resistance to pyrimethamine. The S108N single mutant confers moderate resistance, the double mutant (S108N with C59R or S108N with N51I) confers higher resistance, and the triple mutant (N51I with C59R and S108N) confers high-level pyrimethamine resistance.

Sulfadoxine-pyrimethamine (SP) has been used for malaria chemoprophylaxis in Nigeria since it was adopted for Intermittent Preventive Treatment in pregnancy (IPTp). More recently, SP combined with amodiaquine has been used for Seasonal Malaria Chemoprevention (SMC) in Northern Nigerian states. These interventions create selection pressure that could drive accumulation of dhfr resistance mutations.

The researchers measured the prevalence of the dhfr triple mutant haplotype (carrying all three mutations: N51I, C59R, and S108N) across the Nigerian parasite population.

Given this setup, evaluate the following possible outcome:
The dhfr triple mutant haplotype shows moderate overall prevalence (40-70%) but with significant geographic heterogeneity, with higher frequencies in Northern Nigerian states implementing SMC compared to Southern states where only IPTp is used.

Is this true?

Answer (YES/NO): NO